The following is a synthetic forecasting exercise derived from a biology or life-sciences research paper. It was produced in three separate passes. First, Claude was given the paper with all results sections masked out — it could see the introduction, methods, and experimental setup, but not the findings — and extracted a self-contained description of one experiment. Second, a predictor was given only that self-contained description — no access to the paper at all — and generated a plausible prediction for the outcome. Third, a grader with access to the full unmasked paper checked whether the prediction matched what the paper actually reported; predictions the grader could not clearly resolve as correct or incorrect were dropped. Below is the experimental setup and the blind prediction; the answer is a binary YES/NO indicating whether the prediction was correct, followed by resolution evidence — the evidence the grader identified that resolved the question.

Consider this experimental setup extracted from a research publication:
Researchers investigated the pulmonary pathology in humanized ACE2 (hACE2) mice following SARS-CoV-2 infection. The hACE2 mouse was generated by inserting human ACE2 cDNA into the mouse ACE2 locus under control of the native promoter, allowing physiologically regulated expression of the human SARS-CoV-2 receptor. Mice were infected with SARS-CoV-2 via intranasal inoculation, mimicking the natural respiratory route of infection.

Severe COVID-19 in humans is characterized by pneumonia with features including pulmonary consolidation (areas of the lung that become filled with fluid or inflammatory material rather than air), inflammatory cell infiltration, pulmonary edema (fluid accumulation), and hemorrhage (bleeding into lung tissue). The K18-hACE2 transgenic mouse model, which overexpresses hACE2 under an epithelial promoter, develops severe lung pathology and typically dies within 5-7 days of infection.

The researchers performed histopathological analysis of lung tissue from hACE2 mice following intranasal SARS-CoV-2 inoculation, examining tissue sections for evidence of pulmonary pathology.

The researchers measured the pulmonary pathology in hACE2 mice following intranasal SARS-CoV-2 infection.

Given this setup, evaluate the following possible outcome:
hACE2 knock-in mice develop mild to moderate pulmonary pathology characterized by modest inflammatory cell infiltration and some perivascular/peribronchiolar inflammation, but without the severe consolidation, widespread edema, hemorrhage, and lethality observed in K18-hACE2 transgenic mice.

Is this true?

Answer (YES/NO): NO